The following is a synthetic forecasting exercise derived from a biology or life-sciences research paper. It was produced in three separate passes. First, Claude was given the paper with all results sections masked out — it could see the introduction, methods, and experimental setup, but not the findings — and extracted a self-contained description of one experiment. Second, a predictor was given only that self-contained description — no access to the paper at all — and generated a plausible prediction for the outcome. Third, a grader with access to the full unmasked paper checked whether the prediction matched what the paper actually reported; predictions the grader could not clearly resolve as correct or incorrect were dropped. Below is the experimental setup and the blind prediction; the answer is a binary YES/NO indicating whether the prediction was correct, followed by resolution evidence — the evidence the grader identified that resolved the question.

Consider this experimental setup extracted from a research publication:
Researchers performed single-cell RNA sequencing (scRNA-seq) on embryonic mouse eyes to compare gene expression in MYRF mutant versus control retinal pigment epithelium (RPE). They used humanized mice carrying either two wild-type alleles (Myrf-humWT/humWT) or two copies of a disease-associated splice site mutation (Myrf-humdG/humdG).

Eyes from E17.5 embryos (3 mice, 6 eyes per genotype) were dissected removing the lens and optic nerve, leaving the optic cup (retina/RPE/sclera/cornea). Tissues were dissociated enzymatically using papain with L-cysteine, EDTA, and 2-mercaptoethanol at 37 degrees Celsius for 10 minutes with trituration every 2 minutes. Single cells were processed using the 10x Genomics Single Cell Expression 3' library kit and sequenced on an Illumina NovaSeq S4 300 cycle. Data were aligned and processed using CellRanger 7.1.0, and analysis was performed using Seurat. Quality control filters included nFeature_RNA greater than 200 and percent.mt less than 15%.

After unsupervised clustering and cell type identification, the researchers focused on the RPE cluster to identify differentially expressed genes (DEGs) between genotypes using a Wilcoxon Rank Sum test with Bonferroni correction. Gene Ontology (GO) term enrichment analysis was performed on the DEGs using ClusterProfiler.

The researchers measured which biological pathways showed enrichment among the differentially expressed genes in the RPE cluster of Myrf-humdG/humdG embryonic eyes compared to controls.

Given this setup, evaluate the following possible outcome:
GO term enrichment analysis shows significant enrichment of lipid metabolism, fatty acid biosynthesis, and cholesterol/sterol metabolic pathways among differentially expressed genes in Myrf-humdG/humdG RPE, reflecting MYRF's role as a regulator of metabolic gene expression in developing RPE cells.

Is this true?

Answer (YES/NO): NO